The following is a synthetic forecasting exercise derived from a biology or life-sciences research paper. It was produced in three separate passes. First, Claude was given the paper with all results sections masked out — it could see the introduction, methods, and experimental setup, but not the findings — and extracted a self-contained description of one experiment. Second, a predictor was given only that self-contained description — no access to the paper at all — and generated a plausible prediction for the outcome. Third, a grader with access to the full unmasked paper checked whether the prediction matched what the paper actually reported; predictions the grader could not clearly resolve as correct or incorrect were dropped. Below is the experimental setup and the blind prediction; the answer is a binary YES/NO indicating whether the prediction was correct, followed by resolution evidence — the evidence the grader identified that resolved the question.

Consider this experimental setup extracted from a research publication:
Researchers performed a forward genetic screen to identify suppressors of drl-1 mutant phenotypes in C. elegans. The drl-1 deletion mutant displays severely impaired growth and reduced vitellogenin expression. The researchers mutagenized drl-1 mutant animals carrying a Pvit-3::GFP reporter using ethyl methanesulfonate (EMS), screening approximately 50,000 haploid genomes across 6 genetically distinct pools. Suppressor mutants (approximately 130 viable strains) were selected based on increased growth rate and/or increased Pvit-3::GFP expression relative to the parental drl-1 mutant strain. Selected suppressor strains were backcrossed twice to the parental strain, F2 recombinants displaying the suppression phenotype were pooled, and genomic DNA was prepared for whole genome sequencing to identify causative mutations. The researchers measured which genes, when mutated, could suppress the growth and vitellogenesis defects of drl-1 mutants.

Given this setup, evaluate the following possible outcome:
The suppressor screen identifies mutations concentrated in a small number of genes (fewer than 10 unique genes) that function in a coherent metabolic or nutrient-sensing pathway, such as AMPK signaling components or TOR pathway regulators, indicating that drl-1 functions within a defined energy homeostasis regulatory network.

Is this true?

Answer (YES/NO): NO